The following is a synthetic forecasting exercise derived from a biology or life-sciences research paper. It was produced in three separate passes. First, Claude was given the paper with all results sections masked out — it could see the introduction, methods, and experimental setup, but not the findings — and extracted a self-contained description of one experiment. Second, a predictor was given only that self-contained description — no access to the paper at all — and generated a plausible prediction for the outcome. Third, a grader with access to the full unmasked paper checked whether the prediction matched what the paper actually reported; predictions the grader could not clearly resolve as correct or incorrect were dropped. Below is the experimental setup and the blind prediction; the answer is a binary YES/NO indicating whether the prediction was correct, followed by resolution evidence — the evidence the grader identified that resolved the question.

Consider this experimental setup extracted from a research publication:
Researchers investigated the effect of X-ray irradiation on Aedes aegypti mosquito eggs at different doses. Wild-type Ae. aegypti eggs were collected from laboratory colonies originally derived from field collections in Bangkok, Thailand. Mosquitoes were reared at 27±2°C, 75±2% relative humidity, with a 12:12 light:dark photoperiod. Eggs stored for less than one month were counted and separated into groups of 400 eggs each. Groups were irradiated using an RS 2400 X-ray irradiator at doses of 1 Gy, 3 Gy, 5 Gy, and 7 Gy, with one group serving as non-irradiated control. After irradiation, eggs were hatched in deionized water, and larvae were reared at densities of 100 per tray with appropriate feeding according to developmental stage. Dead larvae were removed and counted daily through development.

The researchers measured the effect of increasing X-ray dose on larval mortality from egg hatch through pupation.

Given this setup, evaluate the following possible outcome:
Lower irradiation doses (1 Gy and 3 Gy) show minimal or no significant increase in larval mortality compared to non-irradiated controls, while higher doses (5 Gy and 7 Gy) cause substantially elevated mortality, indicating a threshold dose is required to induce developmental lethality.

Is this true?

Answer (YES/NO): NO